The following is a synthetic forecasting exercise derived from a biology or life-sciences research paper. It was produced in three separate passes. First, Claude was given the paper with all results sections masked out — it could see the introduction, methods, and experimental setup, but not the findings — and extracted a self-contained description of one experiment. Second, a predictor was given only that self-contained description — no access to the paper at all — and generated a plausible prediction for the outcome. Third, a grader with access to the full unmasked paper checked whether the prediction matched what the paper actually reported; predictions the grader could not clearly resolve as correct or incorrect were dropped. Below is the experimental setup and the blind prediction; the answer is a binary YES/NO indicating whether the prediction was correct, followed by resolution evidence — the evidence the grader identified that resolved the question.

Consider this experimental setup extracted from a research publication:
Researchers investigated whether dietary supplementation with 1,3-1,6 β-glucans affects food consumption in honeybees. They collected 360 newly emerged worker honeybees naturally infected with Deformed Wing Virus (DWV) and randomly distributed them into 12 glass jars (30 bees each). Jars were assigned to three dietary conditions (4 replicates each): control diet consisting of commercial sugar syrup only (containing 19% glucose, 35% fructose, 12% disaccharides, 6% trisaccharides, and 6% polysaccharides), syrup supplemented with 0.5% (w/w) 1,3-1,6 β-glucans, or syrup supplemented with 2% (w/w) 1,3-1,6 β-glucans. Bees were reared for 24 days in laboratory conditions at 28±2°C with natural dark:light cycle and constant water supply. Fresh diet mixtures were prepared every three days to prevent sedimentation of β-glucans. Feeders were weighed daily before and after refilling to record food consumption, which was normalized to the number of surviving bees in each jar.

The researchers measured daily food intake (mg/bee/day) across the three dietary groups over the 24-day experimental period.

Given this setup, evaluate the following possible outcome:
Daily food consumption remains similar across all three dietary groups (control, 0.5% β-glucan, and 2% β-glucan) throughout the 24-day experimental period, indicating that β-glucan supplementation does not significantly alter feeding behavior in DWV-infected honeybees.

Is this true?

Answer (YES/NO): YES